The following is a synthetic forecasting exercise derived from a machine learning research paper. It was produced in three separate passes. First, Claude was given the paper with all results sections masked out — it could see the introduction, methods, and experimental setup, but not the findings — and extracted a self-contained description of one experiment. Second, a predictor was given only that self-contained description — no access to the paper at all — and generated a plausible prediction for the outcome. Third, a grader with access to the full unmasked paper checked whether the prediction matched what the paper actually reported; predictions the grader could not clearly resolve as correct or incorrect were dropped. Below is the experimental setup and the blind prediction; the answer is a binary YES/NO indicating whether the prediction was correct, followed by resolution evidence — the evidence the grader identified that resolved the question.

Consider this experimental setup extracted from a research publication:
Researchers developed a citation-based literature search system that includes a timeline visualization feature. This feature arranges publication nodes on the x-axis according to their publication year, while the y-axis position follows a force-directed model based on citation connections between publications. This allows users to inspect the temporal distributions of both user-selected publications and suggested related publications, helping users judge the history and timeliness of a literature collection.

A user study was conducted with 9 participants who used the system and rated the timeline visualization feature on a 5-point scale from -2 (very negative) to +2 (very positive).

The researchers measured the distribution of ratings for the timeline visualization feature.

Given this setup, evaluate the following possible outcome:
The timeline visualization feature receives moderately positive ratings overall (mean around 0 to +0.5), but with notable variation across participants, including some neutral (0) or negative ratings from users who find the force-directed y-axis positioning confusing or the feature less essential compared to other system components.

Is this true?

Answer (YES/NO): NO